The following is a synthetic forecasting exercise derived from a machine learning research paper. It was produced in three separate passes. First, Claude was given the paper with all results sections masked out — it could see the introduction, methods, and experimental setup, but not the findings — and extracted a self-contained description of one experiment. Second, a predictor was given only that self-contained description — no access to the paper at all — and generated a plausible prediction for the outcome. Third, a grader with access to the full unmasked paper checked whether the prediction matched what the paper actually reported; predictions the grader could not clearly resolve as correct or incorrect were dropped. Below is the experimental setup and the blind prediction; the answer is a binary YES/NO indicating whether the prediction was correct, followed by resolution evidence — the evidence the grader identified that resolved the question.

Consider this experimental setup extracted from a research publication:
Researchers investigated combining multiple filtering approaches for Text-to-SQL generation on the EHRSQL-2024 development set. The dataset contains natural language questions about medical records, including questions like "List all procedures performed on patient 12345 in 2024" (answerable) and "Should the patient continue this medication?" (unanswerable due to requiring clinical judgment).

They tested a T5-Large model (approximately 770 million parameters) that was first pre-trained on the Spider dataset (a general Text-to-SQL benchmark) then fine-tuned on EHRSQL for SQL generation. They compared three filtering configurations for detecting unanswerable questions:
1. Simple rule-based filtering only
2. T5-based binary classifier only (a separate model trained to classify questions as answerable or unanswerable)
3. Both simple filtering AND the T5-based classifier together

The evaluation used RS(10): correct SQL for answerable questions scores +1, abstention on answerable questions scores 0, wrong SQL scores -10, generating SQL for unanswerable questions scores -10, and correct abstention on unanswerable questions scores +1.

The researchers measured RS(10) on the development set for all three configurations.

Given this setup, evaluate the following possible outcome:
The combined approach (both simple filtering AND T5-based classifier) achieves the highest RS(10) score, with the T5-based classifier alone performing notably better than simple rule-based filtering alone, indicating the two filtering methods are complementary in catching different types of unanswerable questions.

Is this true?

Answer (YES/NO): NO